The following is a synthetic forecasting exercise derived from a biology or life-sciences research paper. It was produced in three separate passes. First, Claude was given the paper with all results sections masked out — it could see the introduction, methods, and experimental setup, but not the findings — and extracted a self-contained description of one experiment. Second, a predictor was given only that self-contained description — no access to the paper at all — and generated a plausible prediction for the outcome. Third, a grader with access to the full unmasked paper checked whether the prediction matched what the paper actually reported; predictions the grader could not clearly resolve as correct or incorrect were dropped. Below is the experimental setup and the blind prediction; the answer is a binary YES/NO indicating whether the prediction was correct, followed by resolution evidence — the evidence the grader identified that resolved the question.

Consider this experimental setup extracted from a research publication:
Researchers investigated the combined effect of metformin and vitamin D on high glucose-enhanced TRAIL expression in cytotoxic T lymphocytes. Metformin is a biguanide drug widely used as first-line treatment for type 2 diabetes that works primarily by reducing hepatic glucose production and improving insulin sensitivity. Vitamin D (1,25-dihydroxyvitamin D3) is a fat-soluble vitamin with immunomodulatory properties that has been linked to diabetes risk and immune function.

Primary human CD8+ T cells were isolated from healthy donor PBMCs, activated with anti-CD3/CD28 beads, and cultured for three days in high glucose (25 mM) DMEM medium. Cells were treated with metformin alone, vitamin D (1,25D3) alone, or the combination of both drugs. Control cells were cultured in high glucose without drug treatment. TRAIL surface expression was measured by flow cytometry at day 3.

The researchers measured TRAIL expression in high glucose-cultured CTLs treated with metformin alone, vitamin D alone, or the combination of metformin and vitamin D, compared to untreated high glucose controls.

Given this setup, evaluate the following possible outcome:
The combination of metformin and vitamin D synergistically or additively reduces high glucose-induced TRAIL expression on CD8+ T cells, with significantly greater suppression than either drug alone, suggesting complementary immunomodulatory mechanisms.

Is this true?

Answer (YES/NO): YES